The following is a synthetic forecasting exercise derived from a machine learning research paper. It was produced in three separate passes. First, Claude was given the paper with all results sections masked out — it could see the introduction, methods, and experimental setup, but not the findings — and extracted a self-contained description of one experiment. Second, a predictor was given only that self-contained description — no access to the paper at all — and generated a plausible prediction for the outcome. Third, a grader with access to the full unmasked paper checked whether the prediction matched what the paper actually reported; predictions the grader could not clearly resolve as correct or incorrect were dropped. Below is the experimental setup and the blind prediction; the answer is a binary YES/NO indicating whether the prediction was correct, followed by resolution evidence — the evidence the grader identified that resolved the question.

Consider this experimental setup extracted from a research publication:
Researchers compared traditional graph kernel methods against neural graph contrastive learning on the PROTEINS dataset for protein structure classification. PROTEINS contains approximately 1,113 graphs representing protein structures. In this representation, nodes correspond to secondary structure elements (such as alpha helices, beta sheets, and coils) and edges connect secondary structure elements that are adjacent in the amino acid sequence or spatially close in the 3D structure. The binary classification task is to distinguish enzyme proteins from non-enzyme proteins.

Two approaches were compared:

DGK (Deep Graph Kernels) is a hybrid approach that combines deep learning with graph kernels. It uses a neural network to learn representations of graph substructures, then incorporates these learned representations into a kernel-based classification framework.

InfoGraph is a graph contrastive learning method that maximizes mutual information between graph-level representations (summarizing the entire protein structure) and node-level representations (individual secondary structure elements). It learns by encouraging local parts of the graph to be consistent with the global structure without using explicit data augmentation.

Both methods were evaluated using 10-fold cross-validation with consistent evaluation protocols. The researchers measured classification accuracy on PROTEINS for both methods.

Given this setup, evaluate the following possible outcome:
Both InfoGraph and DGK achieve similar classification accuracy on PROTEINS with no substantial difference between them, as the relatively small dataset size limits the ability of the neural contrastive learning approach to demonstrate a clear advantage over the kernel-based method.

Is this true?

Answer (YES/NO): NO